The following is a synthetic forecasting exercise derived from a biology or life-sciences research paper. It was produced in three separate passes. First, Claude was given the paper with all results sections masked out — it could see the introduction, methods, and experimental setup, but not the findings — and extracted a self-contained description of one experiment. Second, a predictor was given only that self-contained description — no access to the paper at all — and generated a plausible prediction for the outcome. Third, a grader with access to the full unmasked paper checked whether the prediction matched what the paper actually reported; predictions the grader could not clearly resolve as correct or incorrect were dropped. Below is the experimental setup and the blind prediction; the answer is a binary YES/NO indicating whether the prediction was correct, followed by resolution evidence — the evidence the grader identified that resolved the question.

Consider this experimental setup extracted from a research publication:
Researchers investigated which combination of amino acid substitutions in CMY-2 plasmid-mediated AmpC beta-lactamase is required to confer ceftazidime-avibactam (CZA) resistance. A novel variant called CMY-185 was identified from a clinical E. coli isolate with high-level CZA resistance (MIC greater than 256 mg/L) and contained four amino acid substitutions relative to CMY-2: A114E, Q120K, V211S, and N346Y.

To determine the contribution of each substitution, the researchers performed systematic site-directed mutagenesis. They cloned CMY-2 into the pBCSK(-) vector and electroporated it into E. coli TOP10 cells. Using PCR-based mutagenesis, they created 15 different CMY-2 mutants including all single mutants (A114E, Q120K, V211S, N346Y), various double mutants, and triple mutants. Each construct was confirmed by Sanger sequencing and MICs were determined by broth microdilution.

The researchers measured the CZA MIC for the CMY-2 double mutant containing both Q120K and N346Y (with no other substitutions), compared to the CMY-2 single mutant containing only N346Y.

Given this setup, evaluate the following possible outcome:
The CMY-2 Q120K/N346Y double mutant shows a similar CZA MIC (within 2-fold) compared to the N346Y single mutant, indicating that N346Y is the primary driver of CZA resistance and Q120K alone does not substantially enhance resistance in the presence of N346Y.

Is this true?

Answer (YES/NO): NO